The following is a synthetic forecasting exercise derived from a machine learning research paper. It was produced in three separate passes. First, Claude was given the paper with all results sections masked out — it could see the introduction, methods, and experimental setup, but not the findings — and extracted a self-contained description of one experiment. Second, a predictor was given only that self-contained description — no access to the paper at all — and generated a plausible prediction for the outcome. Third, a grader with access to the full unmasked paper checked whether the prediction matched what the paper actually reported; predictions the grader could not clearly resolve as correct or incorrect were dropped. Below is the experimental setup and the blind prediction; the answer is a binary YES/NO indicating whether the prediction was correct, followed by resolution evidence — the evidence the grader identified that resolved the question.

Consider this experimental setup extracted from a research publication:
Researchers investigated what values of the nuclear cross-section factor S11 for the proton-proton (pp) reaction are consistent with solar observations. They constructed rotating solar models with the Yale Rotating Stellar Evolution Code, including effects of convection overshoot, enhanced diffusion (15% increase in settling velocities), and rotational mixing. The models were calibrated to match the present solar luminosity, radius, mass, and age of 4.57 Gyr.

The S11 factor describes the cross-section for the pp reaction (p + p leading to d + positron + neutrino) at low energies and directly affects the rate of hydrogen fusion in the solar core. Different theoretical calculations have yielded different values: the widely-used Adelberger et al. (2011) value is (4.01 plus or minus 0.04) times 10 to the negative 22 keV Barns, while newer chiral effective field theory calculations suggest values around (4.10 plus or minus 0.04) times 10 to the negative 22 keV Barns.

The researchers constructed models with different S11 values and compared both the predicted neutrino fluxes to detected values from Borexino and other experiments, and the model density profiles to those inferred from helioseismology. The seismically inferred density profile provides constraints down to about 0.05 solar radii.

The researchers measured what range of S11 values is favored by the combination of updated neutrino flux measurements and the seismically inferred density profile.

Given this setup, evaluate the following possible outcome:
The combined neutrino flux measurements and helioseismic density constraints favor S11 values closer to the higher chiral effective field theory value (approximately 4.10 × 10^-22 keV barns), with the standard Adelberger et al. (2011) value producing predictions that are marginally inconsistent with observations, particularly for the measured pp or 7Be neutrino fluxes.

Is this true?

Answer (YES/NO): YES